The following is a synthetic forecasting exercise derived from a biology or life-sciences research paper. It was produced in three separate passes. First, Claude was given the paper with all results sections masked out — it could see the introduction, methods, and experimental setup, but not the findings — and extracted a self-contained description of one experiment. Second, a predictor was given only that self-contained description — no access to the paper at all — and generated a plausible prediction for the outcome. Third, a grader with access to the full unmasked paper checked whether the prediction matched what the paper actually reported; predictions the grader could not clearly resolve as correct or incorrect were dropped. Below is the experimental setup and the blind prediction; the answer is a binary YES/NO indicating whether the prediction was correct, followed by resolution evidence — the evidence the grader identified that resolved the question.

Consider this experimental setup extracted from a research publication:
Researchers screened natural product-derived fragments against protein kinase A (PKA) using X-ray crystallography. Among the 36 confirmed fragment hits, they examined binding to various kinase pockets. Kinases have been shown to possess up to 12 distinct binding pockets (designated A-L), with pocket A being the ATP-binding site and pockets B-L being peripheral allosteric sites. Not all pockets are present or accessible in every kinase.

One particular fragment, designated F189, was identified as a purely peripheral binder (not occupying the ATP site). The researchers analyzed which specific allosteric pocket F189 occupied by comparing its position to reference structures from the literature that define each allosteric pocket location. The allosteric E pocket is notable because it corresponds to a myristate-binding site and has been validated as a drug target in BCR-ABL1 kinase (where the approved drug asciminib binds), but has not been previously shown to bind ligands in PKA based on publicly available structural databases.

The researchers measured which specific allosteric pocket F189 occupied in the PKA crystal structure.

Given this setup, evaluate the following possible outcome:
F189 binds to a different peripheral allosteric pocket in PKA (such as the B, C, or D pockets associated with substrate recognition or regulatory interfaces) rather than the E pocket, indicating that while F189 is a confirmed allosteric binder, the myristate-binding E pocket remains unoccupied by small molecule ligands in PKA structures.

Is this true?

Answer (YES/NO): NO